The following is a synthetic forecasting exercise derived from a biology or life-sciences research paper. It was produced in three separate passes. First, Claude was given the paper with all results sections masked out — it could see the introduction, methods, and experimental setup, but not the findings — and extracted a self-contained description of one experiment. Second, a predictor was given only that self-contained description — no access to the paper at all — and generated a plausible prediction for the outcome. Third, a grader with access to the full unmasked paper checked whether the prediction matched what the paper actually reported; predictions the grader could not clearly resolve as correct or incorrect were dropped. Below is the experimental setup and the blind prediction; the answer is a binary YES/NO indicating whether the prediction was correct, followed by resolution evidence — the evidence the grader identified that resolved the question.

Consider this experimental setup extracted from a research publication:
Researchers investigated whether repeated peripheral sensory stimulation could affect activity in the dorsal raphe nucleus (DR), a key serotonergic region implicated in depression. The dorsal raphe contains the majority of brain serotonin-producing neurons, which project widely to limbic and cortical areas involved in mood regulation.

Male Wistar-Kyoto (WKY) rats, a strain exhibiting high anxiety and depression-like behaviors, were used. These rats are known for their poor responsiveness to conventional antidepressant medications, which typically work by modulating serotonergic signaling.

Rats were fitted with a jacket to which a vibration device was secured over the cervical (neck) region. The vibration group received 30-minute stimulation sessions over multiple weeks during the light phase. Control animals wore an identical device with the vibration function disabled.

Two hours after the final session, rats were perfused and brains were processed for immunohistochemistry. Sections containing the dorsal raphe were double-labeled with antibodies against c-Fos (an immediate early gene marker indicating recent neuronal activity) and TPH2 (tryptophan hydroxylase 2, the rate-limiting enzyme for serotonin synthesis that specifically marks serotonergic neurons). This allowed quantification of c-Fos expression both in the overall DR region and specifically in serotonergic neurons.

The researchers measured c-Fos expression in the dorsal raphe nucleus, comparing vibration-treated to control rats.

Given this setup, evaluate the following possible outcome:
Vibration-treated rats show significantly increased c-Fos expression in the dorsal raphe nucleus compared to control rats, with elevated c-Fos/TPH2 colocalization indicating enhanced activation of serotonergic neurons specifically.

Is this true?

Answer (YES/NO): NO